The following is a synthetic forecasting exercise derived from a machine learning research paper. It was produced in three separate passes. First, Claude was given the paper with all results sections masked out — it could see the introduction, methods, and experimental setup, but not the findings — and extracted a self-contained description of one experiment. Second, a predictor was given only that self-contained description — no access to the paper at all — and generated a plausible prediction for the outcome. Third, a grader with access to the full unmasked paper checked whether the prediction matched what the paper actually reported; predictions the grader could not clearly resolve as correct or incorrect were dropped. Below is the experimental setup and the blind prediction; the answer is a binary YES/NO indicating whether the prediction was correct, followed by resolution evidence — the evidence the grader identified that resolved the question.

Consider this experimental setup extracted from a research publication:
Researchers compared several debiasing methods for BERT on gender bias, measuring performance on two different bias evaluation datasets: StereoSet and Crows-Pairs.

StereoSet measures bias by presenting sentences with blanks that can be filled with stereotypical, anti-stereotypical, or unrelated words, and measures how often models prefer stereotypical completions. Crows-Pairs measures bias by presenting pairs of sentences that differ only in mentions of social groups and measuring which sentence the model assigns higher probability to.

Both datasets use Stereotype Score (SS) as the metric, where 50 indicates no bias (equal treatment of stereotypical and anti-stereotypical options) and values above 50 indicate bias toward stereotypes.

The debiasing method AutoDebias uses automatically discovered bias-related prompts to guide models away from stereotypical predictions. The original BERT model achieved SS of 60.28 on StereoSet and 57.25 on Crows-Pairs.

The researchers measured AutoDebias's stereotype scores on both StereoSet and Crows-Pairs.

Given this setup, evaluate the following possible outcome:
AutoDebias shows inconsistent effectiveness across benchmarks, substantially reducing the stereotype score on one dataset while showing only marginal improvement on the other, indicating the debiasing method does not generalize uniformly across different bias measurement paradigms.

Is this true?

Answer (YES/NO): YES